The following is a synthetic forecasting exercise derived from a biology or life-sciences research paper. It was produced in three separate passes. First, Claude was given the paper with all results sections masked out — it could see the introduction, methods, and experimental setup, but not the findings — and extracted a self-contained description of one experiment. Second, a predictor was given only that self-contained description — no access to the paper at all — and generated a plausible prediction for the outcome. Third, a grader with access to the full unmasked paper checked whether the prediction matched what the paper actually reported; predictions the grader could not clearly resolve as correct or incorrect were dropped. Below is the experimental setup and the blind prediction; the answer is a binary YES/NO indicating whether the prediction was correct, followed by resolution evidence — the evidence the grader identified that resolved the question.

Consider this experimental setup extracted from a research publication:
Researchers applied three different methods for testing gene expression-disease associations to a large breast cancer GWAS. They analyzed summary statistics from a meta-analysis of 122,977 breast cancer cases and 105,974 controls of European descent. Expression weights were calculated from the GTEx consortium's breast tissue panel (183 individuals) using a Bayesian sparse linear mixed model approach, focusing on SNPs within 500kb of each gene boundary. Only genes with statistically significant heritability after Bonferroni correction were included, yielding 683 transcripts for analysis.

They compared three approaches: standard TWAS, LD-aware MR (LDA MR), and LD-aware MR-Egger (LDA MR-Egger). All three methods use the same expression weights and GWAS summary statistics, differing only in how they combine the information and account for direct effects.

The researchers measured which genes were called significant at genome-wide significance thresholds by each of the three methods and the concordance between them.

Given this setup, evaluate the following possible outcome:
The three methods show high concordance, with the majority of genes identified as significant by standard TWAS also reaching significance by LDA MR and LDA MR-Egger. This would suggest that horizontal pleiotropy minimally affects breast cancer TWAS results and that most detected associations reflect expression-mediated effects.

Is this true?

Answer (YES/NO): NO